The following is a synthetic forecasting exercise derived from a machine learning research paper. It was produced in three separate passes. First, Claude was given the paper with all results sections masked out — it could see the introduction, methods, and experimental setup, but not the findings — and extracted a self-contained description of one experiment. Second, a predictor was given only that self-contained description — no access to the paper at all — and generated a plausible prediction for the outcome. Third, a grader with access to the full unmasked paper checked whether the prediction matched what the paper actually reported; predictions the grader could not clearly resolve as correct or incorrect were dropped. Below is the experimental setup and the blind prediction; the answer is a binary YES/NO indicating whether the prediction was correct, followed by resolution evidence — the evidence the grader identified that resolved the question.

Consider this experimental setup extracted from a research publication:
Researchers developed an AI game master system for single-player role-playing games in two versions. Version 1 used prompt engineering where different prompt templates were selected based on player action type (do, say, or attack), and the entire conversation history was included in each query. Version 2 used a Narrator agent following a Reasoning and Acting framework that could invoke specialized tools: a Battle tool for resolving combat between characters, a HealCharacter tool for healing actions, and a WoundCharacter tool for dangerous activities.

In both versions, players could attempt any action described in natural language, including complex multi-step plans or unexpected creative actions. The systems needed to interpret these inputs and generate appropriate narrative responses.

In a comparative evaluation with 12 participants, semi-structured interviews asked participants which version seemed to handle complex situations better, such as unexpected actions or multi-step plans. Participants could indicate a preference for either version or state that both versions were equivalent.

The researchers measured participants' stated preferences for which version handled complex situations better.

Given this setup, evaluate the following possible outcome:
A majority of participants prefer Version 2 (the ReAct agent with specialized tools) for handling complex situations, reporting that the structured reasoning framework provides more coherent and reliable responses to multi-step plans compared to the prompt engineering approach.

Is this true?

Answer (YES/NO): YES